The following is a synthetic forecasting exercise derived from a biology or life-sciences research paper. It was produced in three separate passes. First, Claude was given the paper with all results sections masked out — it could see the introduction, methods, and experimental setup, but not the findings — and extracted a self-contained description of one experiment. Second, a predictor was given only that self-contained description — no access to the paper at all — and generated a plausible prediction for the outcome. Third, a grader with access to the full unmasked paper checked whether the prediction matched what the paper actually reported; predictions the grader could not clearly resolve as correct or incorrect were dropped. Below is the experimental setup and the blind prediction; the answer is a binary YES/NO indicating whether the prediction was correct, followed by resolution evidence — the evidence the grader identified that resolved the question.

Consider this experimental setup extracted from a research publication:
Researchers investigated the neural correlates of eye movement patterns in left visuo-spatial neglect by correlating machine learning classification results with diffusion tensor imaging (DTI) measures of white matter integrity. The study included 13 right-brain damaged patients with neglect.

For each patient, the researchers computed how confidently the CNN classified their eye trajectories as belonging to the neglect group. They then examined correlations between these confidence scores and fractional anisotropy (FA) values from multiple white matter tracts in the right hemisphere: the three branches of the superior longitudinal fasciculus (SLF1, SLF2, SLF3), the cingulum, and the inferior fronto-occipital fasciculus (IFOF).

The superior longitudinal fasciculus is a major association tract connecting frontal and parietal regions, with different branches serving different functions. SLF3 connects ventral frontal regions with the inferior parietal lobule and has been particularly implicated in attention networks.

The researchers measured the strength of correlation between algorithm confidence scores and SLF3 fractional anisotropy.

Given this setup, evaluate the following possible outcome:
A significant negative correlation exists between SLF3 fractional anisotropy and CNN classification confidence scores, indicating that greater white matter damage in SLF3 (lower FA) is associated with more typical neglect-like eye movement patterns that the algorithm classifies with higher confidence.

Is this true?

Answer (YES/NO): YES